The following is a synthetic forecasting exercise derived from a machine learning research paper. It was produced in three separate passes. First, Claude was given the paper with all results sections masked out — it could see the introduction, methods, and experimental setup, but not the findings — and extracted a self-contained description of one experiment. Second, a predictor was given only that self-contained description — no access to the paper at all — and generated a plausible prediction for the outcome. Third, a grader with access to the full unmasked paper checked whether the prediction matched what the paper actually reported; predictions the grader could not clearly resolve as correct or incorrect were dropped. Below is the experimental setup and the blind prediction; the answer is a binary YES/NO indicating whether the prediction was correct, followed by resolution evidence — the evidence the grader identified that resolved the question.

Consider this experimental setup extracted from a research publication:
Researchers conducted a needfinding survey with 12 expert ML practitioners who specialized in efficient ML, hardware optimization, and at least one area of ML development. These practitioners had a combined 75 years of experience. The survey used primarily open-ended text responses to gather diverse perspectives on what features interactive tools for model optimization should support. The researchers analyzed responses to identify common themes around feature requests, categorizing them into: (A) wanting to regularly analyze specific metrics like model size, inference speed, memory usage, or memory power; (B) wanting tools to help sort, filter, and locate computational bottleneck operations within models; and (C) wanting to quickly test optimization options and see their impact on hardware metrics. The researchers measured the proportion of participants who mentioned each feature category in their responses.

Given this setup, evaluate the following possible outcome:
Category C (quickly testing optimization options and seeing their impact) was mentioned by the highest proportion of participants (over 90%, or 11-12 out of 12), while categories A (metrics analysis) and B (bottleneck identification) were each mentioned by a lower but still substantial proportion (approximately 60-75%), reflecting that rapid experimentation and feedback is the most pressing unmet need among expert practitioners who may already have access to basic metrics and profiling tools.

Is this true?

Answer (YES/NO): NO